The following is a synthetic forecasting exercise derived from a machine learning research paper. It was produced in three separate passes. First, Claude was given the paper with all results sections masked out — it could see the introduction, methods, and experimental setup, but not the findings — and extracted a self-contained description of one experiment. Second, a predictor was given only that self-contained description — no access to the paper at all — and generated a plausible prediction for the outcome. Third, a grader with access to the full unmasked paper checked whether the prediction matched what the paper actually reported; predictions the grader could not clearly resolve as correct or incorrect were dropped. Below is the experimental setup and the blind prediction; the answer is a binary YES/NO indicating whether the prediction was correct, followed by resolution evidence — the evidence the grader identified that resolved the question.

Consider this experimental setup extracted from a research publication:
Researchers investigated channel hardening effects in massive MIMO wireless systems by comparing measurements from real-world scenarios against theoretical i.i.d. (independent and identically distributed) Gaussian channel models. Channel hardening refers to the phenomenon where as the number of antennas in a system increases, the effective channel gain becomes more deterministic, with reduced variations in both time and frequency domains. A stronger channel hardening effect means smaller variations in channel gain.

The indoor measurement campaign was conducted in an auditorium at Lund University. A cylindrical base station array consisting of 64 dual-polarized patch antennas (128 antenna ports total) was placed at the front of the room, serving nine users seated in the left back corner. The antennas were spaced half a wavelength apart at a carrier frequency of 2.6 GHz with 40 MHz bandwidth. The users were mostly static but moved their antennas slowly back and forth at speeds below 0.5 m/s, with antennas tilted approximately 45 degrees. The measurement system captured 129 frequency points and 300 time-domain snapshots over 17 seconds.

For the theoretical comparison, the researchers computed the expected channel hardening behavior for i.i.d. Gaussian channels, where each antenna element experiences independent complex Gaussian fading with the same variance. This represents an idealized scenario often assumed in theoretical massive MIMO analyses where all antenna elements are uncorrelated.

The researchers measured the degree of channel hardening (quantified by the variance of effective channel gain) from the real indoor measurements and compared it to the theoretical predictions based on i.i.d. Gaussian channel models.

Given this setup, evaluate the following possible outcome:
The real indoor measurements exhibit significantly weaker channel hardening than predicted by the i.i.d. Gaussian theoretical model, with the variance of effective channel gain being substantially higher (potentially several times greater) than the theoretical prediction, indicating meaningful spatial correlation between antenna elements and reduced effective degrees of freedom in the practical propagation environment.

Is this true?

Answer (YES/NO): YES